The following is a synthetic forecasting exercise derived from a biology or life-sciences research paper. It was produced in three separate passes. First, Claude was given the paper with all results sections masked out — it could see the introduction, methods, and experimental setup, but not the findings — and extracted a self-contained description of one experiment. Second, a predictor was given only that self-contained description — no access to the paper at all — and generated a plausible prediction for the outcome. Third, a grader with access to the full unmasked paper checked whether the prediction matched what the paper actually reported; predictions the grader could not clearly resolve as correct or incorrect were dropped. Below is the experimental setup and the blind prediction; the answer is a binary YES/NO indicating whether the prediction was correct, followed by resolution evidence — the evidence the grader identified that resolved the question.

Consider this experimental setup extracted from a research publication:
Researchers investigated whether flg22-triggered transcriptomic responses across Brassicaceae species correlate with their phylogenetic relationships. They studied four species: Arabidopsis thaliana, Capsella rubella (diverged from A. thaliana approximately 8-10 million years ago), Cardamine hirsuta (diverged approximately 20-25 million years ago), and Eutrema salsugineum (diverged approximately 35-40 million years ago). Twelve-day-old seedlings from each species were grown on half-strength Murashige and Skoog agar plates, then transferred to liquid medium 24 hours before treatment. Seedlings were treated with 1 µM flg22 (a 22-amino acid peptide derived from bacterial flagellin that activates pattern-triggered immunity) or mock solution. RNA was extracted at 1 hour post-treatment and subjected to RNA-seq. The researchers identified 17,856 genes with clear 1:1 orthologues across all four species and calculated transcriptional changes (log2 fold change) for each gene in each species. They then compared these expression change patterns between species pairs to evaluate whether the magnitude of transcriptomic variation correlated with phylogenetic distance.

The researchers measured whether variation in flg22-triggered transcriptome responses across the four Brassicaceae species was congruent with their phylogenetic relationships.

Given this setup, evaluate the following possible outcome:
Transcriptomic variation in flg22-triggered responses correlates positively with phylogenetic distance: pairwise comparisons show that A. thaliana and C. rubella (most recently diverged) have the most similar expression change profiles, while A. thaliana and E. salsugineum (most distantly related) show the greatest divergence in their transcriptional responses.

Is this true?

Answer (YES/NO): NO